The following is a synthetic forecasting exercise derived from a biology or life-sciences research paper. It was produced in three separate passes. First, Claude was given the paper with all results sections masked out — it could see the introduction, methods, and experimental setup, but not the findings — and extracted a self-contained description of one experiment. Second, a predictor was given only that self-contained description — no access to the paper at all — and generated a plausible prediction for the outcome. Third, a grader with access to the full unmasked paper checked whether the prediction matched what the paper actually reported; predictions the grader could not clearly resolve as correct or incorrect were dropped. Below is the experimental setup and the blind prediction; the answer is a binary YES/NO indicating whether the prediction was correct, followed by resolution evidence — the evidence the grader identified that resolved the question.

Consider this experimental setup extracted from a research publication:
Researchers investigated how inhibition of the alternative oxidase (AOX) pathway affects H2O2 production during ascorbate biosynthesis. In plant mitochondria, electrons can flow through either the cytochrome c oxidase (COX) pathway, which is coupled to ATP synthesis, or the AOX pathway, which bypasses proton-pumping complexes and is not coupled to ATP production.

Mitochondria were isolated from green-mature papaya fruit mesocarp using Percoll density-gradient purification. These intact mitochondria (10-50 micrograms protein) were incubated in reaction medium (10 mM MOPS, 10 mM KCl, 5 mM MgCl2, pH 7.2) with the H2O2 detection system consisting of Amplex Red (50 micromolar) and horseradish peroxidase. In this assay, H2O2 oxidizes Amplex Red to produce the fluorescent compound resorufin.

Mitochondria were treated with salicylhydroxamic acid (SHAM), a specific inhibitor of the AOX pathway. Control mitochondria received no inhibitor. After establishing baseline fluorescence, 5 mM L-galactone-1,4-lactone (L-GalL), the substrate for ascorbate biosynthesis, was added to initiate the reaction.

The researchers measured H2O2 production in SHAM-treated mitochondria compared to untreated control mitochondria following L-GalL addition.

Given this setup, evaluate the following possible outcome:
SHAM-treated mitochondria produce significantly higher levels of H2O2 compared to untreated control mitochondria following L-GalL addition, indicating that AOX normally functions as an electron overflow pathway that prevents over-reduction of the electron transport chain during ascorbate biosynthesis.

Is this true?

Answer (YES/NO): NO